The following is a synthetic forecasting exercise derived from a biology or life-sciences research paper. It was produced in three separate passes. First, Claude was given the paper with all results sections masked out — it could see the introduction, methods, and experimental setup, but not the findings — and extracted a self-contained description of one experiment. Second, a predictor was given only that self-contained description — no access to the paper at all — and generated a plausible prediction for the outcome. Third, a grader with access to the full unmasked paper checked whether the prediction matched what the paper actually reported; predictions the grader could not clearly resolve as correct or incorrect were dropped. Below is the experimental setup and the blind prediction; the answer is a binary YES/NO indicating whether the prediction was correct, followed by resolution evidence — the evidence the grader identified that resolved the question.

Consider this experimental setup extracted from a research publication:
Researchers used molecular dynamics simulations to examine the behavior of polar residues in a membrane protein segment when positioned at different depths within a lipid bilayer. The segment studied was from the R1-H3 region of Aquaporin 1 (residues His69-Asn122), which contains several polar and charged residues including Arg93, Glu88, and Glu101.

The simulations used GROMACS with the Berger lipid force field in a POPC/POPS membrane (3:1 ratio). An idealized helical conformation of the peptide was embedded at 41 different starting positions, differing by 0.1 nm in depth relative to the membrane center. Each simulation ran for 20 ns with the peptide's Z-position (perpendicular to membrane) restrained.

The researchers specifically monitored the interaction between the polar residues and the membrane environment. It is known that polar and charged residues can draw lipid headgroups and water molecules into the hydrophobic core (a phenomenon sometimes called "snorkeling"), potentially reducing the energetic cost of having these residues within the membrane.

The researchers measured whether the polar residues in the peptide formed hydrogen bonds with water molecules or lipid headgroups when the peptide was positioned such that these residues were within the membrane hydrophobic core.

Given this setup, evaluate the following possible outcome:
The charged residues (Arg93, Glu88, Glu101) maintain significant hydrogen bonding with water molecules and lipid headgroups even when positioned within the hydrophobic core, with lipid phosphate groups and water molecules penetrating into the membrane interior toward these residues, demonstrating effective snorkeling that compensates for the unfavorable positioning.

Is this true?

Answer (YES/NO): YES